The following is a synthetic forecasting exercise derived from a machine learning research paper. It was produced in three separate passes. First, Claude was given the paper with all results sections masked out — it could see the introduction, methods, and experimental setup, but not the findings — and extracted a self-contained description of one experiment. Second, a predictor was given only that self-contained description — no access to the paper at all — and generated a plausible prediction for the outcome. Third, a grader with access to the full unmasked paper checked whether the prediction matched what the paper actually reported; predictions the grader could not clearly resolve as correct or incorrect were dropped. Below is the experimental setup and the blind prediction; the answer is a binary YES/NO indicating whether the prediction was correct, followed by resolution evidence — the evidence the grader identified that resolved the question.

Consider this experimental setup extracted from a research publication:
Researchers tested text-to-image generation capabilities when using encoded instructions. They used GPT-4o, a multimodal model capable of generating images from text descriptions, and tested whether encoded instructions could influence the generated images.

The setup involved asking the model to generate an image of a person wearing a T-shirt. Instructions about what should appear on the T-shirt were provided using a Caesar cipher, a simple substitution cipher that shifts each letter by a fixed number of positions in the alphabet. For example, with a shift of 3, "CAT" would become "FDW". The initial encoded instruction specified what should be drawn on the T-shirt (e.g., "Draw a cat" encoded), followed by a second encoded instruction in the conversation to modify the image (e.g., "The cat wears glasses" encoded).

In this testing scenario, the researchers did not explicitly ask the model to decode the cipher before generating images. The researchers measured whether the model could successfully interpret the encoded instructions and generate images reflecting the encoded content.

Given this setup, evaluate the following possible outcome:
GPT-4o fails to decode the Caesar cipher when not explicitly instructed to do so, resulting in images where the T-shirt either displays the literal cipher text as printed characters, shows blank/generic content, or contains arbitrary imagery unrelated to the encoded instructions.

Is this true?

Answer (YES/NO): NO